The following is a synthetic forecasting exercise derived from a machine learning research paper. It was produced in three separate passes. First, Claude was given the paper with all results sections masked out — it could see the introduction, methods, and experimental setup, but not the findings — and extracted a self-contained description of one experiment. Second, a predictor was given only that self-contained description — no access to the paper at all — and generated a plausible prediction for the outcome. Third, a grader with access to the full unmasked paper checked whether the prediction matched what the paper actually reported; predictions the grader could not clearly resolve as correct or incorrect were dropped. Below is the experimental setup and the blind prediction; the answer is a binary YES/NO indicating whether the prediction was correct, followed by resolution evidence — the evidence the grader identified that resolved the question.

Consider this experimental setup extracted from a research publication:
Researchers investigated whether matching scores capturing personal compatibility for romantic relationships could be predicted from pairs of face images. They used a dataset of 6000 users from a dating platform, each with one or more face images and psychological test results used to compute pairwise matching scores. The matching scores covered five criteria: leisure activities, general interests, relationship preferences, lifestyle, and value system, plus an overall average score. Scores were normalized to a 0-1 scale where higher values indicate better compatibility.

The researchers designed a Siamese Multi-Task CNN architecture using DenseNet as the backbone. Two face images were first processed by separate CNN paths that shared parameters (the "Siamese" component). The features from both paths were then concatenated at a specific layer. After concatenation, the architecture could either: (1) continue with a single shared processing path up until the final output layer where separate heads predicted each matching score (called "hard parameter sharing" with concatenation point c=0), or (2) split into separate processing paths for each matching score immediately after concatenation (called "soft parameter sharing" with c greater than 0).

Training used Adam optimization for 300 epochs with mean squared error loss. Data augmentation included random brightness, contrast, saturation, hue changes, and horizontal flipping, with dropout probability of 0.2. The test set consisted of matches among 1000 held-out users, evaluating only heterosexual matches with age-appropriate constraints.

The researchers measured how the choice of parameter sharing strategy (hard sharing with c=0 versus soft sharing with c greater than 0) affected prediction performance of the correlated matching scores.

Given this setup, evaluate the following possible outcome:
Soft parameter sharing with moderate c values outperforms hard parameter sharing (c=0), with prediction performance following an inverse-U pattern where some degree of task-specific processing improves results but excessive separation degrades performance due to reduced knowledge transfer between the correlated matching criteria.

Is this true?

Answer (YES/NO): YES